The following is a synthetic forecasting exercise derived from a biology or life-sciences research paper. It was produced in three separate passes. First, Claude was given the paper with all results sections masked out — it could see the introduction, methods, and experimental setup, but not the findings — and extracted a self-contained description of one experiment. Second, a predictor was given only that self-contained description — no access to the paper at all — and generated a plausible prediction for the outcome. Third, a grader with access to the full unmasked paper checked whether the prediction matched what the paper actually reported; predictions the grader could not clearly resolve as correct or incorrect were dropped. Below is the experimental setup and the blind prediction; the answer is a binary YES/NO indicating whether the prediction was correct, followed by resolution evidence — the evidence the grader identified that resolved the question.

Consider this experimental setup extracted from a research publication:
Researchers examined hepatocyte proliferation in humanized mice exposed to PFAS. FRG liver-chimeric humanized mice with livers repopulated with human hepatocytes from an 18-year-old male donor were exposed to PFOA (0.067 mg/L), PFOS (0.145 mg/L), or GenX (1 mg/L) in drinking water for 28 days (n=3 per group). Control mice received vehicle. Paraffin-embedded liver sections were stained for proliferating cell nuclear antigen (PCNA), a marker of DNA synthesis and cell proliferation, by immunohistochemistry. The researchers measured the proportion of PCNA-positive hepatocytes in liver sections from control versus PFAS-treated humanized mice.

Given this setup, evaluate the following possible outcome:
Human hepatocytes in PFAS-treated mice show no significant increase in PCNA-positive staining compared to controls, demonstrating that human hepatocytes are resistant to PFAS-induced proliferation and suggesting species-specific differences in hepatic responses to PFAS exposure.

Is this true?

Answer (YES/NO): NO